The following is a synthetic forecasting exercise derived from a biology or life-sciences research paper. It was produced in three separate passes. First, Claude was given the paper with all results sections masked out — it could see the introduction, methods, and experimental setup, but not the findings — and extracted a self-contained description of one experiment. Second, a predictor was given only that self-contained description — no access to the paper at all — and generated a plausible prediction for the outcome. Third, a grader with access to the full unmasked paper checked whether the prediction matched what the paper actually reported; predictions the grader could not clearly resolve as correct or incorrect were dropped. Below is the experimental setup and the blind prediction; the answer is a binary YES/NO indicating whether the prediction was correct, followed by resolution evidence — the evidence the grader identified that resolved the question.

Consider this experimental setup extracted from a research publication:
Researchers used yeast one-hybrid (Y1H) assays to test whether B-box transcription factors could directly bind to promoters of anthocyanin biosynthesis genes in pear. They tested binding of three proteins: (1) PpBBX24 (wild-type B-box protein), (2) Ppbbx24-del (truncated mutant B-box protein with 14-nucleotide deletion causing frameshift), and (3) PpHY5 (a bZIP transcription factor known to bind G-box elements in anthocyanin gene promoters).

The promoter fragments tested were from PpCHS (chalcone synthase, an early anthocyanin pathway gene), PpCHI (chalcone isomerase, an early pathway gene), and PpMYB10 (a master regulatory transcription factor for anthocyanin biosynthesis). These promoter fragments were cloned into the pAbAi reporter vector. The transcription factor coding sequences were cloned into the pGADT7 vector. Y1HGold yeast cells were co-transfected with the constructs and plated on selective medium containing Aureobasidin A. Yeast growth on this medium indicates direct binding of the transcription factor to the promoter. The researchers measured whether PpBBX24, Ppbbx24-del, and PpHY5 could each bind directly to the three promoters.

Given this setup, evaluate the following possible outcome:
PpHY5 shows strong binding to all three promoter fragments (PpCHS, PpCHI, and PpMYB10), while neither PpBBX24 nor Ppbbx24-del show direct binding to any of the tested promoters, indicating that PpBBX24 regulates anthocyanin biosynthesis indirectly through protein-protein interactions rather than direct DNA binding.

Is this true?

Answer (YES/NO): NO